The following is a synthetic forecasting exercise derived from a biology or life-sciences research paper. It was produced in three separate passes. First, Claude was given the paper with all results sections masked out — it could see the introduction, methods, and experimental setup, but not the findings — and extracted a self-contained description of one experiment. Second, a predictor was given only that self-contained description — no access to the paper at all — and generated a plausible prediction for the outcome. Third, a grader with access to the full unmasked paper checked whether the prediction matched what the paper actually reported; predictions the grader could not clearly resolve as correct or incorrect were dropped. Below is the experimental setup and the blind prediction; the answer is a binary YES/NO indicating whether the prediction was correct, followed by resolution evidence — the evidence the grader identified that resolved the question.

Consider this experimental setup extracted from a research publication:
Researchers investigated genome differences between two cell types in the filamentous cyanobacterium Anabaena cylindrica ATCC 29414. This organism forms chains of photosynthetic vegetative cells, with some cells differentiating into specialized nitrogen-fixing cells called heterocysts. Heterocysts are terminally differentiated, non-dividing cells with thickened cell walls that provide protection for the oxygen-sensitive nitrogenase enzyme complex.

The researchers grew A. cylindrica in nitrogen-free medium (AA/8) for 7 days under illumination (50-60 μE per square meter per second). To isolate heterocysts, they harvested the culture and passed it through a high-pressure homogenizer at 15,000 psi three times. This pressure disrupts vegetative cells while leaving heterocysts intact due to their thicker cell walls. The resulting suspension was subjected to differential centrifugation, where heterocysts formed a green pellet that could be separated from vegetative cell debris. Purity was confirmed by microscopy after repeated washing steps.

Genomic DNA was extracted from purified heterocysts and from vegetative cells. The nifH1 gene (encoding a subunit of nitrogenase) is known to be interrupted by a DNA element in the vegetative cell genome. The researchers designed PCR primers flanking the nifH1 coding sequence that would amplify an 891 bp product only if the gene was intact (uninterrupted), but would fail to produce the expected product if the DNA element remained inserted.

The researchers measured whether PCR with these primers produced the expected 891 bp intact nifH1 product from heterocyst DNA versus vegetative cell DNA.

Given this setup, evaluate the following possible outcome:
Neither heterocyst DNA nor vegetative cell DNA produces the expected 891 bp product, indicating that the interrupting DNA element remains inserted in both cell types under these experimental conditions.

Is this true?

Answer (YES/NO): NO